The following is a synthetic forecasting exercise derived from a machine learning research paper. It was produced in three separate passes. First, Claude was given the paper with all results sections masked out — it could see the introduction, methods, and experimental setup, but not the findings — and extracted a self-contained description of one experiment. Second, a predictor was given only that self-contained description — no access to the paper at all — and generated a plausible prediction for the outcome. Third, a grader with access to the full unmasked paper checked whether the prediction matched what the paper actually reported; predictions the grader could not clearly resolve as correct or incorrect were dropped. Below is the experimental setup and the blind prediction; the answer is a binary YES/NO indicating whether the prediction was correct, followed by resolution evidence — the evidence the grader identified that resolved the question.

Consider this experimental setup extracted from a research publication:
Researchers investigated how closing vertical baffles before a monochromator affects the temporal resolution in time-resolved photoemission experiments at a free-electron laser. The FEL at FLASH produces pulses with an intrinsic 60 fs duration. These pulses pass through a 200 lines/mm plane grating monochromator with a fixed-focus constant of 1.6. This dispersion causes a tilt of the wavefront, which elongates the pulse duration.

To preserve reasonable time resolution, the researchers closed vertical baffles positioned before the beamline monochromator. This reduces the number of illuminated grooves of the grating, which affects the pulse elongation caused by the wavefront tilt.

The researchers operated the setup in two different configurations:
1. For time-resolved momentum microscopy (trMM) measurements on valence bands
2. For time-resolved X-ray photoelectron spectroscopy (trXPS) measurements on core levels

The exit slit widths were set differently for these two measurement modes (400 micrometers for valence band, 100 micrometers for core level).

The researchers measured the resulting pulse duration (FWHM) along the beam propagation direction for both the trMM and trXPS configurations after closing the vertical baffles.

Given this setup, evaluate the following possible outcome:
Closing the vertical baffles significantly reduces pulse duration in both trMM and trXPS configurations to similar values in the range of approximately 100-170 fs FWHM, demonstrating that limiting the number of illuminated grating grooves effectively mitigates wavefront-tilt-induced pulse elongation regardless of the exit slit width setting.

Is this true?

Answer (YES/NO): NO